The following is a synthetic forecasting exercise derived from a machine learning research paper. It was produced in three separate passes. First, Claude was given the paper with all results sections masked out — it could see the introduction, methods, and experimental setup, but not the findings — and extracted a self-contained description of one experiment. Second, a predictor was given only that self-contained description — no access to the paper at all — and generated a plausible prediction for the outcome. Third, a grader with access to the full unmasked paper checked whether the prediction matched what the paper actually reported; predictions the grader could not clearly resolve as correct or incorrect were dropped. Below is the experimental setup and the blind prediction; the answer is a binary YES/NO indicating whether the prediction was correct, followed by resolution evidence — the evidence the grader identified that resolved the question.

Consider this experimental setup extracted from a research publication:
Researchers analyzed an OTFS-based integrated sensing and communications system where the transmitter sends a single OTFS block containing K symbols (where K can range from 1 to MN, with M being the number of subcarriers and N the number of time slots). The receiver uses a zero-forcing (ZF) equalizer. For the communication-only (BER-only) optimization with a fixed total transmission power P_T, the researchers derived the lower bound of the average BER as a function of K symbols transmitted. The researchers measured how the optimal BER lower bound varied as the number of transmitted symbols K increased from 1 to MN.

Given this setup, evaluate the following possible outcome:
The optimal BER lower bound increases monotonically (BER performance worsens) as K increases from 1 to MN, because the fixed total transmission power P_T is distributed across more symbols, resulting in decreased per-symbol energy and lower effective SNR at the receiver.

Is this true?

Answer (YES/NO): YES